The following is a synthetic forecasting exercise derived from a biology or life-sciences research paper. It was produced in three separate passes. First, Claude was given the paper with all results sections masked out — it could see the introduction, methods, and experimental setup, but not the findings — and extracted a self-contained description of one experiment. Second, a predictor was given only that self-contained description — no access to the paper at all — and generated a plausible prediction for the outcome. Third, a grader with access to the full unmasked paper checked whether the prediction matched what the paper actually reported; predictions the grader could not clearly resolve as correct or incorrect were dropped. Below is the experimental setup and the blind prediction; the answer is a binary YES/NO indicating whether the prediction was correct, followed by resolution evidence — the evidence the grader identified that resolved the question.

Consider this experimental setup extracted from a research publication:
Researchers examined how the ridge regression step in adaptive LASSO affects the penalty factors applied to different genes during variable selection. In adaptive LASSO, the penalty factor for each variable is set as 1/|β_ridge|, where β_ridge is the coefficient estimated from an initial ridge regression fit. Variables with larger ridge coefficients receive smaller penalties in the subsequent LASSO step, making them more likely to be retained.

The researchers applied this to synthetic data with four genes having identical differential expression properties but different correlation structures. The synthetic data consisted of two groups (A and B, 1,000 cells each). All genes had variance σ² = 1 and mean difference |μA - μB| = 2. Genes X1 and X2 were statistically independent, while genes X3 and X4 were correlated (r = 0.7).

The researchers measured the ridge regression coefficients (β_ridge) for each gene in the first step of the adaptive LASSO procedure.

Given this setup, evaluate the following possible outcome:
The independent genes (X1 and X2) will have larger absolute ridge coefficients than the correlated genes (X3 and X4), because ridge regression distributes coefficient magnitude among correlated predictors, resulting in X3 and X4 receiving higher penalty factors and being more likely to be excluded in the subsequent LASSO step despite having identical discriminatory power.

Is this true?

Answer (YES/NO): NO